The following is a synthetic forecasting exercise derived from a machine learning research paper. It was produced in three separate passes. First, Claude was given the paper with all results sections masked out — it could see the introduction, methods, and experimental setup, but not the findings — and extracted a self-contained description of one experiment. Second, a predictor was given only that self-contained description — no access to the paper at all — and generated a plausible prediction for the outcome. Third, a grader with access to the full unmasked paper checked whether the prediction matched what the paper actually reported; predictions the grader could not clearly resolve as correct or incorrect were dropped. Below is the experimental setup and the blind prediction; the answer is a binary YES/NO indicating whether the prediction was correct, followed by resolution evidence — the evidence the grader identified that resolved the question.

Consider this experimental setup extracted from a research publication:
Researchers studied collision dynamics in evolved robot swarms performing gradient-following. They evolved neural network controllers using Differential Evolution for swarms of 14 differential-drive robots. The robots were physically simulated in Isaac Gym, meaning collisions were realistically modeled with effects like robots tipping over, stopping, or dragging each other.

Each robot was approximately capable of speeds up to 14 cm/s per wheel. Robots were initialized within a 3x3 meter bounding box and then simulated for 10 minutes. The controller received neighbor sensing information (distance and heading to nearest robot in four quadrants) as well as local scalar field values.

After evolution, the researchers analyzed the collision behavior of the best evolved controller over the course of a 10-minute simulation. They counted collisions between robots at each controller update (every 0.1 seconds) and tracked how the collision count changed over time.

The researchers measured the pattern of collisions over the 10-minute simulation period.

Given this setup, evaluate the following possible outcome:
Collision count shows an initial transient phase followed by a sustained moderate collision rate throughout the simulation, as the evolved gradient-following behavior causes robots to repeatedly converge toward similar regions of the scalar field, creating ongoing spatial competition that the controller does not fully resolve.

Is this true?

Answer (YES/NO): NO